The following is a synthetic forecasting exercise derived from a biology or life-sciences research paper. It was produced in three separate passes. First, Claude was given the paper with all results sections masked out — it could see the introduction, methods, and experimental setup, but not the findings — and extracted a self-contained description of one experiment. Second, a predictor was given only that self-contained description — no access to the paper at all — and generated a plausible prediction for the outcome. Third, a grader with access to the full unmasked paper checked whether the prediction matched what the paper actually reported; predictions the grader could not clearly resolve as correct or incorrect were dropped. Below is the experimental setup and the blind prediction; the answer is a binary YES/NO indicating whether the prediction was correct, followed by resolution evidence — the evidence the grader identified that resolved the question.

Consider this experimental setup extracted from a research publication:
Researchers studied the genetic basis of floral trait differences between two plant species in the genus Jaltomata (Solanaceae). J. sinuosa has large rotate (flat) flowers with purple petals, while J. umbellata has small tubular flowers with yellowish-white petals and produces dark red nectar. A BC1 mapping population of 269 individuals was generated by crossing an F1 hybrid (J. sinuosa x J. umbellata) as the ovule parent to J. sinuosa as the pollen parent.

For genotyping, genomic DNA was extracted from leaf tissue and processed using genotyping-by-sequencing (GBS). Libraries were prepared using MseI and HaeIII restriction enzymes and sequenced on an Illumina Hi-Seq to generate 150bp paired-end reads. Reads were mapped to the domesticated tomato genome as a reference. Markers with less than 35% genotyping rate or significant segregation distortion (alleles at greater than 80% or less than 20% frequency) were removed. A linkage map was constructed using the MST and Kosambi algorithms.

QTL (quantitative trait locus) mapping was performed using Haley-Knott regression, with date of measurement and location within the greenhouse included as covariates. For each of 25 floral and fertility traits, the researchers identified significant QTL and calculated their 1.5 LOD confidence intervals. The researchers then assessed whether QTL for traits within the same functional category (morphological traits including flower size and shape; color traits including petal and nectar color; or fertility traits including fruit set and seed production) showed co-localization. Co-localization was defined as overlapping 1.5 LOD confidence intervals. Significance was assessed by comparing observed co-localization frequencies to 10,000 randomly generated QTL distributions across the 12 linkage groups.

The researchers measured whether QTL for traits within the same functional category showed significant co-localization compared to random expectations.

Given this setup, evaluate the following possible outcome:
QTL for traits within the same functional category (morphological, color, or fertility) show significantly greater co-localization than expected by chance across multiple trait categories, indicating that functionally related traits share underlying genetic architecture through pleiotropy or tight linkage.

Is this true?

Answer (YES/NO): YES